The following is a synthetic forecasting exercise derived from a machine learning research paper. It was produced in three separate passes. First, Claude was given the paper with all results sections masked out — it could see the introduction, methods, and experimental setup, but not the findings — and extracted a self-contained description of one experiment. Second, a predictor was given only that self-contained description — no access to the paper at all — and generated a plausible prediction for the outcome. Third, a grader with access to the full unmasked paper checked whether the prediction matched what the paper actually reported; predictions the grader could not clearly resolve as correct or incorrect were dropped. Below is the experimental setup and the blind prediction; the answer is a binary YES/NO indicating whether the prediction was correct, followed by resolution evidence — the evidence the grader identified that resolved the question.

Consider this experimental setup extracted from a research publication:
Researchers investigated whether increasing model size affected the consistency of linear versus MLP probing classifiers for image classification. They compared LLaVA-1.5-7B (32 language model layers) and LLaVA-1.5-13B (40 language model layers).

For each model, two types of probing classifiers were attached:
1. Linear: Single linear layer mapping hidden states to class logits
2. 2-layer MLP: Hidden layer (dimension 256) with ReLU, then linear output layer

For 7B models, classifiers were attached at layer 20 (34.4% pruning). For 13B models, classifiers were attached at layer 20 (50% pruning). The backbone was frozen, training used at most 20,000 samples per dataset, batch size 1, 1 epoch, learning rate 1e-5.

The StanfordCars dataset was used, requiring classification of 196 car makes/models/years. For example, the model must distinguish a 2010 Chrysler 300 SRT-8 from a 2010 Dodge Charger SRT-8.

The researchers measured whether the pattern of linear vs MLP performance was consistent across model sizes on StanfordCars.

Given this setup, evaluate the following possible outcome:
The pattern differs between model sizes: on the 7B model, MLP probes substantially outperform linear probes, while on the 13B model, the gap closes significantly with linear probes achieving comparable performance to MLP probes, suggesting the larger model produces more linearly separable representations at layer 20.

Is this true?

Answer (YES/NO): NO